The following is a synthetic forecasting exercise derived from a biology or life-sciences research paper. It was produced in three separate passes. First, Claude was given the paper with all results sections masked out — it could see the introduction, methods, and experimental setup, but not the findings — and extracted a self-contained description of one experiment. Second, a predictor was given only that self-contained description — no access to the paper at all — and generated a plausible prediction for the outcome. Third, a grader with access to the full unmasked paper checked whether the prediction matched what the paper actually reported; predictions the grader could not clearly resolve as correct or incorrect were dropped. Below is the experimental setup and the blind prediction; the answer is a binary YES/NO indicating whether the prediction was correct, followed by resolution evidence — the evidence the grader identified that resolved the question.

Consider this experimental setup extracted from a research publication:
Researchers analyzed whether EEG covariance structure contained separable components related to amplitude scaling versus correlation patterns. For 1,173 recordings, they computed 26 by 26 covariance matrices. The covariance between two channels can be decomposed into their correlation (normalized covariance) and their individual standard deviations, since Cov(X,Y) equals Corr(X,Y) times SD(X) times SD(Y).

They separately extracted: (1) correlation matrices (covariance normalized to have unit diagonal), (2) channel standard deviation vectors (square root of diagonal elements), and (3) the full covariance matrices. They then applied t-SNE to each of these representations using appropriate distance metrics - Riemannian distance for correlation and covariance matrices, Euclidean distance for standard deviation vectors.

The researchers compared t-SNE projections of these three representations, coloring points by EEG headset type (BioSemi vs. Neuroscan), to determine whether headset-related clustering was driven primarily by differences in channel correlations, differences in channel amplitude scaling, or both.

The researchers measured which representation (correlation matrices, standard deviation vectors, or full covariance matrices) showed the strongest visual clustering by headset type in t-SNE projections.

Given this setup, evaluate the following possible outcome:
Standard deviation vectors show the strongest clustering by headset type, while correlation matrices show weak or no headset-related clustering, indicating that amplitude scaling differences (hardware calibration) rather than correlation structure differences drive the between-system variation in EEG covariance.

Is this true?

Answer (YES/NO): NO